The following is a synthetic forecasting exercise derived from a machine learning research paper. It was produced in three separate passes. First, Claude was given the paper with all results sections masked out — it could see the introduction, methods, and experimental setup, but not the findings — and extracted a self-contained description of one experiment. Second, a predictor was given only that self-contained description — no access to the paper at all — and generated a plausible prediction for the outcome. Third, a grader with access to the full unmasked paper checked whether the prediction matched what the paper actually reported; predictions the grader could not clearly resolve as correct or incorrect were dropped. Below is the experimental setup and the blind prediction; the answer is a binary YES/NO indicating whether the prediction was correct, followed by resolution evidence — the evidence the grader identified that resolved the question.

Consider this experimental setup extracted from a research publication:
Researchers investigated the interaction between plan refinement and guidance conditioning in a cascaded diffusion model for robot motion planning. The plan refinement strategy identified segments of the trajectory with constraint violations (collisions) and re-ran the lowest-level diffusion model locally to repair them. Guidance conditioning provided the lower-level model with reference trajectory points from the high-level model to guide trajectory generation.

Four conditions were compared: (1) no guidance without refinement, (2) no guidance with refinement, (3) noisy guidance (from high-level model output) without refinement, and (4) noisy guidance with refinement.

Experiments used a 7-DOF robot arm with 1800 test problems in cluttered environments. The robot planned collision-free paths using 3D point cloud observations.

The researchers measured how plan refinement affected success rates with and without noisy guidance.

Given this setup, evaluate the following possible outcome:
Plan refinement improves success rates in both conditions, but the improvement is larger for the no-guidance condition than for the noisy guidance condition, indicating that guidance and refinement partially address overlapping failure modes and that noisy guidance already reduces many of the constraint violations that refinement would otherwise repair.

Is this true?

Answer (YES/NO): NO